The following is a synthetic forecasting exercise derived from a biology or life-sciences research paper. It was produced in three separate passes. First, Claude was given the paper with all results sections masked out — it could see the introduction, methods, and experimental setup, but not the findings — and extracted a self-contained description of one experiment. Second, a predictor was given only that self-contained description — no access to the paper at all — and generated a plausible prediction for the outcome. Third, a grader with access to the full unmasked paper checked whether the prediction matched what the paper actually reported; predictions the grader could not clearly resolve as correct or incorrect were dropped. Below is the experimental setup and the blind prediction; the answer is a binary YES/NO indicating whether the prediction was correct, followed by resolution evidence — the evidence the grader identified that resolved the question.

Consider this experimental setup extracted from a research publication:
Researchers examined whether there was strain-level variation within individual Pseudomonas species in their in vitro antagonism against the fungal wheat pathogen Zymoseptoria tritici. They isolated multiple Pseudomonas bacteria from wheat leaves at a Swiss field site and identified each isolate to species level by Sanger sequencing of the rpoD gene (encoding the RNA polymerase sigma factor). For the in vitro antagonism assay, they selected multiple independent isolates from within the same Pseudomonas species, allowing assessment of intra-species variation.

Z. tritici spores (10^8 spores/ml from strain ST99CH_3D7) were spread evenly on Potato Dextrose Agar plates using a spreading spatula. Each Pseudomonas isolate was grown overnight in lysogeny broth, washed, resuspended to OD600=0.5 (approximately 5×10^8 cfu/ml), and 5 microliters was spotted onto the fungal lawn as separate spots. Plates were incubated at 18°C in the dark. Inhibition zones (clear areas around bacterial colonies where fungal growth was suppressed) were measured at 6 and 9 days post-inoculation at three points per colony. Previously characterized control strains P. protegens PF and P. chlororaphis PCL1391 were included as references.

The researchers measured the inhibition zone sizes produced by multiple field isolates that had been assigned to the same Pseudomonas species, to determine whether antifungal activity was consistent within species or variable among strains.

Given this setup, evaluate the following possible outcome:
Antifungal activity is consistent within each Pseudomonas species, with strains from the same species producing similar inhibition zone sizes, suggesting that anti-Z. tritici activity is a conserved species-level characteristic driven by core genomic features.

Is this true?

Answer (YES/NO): NO